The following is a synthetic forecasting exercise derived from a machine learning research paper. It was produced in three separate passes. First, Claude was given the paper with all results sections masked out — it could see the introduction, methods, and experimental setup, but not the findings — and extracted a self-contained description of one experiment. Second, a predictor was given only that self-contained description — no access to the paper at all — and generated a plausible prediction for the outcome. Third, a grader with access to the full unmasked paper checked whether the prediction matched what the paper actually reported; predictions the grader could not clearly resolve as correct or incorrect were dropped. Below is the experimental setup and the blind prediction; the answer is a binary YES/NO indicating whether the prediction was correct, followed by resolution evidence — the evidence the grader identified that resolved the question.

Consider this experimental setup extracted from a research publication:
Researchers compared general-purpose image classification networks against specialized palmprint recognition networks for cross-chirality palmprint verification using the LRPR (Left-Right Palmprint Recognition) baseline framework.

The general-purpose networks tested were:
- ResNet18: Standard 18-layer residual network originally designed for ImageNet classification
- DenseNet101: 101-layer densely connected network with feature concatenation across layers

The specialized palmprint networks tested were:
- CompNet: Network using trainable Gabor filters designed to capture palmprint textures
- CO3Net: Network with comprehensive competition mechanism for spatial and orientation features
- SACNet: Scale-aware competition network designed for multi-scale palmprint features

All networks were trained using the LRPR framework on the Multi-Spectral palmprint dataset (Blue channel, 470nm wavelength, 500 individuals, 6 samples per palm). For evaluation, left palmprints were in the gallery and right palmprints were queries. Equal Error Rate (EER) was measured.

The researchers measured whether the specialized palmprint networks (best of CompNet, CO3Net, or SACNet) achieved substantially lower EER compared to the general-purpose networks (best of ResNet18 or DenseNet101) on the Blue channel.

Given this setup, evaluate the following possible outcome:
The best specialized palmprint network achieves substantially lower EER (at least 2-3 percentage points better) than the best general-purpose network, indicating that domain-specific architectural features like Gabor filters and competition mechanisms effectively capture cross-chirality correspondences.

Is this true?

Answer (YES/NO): YES